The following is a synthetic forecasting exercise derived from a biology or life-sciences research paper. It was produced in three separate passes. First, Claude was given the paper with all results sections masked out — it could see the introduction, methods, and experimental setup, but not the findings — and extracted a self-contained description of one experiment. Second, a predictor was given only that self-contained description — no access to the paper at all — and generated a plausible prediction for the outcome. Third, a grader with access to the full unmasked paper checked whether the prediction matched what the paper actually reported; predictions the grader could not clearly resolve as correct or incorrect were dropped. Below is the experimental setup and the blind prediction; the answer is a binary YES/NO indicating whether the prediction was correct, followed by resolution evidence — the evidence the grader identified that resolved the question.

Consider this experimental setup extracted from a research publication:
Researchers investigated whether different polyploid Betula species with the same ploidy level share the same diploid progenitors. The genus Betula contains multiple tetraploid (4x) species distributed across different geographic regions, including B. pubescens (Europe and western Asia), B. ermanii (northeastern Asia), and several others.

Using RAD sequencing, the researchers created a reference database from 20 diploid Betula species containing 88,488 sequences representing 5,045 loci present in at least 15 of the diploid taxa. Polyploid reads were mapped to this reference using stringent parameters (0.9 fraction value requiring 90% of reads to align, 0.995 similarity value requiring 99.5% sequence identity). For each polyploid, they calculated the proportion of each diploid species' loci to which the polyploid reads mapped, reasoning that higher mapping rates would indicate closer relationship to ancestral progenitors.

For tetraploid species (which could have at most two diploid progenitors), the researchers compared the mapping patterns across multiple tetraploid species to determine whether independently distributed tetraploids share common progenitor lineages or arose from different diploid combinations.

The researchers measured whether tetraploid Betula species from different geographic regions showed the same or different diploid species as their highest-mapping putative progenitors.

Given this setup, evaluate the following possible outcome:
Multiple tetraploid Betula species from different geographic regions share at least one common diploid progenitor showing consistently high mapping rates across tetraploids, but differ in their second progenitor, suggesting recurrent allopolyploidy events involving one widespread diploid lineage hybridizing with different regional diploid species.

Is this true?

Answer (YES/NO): NO